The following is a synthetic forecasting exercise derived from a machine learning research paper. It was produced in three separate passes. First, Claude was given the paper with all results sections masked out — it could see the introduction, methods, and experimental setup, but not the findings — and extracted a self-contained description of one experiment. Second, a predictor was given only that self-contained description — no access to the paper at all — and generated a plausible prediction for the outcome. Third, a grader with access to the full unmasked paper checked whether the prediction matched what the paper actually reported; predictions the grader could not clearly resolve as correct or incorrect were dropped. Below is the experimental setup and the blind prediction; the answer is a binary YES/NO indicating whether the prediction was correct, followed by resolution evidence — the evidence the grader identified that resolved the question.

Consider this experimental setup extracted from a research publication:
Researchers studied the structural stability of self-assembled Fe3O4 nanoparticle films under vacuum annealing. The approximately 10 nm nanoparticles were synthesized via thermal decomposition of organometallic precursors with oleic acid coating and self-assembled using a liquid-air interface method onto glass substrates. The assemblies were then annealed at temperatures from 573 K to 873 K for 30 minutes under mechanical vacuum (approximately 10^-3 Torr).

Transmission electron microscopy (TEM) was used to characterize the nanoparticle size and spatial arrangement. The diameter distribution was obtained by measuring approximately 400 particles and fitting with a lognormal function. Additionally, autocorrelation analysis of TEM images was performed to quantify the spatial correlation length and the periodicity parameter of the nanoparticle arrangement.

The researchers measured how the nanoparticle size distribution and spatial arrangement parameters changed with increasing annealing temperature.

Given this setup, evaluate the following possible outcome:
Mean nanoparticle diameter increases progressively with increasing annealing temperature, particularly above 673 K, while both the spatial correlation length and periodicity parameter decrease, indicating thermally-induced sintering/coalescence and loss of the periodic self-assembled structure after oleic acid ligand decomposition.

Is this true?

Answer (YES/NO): NO